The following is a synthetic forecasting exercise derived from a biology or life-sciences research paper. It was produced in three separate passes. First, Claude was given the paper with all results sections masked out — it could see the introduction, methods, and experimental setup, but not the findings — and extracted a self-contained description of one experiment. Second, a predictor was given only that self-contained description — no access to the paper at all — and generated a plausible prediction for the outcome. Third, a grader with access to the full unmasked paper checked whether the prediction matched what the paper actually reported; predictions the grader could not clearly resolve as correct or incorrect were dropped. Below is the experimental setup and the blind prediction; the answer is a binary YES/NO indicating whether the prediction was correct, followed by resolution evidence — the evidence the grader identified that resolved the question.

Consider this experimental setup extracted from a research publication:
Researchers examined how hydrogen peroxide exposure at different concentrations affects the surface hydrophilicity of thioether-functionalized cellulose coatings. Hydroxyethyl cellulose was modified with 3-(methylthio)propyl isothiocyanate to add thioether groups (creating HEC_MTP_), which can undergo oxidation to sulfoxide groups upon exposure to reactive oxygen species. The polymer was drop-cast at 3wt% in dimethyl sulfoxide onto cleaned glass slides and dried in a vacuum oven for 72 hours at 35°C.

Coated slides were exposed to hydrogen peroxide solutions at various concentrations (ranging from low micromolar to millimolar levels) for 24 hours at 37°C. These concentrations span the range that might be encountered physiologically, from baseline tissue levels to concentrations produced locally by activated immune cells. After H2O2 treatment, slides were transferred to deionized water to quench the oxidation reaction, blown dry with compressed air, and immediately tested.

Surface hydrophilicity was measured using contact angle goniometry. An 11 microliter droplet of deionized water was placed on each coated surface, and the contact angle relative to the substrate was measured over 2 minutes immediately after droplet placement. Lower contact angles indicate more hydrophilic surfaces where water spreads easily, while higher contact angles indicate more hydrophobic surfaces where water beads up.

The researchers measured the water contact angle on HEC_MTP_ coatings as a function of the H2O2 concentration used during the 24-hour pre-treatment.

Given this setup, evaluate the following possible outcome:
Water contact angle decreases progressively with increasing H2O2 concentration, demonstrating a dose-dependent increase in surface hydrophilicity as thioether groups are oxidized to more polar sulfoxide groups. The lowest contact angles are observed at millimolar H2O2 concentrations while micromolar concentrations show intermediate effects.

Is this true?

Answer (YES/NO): NO